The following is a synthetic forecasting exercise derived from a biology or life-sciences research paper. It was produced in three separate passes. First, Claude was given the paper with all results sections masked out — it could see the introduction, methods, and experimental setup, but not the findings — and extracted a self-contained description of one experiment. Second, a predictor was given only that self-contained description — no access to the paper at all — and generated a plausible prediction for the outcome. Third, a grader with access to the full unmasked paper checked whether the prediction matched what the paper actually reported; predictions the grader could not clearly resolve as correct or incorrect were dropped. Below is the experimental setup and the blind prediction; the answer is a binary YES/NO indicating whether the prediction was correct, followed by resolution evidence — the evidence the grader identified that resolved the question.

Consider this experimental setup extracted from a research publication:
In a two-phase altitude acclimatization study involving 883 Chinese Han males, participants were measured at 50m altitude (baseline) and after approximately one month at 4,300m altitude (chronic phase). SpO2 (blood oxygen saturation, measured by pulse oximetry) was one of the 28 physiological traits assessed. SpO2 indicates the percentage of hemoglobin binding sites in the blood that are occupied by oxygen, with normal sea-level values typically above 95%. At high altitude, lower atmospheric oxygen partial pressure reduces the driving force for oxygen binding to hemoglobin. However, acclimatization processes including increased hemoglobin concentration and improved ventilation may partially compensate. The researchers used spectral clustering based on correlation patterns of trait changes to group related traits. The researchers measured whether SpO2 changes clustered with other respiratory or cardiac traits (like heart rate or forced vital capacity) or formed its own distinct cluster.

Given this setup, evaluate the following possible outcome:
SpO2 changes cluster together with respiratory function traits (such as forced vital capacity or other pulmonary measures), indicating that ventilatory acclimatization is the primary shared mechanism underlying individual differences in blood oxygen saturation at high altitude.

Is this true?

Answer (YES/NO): NO